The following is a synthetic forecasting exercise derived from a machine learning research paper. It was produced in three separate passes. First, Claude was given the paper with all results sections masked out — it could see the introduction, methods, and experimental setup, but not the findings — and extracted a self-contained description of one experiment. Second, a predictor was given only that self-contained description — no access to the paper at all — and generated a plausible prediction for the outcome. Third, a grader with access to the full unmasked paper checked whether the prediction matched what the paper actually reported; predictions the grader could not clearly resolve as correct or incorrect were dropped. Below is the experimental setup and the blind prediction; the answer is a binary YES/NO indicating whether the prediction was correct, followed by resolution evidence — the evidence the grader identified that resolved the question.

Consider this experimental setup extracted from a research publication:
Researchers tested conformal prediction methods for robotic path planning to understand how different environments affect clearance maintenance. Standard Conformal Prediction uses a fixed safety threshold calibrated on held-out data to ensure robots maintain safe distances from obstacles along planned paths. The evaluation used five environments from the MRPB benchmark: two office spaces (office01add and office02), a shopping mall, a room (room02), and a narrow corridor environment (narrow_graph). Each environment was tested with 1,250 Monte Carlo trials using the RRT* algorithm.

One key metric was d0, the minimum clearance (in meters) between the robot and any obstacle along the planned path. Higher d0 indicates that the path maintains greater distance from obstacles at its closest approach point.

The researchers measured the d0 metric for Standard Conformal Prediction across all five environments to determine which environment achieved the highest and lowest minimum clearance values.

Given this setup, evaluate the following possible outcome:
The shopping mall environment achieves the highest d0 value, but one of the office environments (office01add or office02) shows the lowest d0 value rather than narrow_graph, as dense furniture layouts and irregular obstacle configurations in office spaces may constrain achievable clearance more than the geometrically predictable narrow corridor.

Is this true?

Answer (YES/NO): NO